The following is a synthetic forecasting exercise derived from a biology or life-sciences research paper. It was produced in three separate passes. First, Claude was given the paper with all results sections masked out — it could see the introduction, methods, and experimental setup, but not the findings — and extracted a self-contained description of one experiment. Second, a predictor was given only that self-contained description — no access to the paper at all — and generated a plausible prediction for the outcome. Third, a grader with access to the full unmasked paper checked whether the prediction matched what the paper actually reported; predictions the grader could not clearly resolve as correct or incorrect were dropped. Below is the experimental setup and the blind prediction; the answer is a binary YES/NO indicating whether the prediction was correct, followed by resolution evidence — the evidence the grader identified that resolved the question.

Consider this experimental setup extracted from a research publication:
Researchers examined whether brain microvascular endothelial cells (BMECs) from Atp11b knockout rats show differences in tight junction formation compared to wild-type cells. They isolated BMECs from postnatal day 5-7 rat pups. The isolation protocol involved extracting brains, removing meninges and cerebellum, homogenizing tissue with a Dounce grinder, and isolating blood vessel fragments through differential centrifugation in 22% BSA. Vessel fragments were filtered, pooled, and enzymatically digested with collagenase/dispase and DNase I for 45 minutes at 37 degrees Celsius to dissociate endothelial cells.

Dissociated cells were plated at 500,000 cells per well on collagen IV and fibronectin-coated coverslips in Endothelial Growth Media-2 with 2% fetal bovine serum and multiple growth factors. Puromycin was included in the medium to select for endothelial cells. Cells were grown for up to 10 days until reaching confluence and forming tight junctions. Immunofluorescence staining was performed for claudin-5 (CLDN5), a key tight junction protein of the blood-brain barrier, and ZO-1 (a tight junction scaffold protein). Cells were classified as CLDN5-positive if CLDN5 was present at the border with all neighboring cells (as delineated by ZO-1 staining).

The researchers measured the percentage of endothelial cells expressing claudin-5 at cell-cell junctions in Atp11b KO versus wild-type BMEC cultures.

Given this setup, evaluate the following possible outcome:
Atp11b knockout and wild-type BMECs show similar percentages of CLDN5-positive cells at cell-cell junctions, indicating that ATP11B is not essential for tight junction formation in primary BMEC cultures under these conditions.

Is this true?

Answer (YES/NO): NO